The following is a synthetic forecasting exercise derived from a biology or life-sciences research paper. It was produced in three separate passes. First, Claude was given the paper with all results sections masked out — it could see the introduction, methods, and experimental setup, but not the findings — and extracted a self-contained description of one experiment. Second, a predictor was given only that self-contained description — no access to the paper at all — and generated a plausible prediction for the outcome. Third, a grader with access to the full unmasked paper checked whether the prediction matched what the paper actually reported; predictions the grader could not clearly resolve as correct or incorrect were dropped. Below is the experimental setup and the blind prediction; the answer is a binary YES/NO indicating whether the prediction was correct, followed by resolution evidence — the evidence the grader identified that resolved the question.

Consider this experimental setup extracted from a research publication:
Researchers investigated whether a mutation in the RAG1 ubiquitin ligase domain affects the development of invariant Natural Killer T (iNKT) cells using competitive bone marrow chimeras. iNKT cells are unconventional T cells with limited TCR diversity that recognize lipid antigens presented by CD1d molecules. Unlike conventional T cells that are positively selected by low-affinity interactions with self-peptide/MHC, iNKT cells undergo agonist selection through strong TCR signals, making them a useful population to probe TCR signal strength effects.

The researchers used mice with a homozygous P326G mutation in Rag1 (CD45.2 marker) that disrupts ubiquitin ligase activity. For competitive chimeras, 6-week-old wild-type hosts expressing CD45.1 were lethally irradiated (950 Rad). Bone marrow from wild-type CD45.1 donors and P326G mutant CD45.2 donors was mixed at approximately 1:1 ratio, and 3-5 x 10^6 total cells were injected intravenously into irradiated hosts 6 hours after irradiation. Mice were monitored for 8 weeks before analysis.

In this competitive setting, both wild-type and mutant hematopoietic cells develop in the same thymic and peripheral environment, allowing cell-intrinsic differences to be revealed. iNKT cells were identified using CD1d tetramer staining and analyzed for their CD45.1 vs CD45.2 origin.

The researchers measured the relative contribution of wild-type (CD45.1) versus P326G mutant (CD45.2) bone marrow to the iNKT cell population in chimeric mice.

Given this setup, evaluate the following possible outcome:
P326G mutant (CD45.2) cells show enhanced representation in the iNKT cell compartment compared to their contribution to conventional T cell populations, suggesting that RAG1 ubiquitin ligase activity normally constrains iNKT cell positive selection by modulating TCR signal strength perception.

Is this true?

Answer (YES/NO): NO